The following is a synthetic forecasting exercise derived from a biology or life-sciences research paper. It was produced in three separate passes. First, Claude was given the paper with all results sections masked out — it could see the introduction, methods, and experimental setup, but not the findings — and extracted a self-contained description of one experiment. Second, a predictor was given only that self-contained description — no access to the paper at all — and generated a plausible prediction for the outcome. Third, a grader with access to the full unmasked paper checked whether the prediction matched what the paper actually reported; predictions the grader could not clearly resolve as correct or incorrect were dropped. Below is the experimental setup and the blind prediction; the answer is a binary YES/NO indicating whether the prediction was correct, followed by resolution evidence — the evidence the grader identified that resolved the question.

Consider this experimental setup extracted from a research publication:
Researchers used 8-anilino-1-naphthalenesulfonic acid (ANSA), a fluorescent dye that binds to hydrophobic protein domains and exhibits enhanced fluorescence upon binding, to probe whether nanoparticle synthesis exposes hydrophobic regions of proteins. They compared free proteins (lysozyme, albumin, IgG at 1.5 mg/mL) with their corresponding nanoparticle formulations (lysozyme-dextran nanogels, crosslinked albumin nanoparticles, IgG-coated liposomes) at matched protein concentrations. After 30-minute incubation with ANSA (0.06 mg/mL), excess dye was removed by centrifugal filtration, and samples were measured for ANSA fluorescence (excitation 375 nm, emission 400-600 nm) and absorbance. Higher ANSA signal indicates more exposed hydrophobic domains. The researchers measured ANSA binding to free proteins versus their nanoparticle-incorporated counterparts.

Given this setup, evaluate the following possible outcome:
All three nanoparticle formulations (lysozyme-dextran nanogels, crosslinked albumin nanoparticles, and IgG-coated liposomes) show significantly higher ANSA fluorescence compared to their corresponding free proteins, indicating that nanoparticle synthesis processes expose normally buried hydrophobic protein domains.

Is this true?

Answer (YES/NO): NO